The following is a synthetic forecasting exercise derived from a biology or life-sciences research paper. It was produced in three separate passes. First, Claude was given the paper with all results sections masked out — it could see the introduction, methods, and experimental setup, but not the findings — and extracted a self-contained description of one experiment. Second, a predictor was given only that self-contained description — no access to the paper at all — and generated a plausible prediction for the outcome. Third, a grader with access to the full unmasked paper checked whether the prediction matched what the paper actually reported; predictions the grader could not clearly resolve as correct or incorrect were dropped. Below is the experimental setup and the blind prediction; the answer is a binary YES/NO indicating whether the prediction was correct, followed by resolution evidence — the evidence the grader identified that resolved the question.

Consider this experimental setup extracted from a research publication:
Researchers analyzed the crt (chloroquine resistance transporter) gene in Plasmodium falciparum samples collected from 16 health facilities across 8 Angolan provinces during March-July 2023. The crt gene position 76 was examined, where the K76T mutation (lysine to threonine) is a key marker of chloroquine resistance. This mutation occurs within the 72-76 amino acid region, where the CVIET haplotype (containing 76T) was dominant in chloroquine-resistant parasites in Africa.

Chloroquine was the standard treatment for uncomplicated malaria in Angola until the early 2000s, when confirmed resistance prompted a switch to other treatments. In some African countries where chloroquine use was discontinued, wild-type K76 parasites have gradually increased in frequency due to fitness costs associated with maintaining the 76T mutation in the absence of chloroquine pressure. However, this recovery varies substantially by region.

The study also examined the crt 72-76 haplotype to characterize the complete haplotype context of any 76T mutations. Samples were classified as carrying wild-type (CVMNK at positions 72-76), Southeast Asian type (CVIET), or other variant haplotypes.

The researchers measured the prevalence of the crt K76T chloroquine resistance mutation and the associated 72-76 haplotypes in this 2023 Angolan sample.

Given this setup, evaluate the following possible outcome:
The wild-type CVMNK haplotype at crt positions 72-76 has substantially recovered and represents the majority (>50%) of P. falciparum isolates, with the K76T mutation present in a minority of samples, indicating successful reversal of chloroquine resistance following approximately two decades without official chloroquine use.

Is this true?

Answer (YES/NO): YES